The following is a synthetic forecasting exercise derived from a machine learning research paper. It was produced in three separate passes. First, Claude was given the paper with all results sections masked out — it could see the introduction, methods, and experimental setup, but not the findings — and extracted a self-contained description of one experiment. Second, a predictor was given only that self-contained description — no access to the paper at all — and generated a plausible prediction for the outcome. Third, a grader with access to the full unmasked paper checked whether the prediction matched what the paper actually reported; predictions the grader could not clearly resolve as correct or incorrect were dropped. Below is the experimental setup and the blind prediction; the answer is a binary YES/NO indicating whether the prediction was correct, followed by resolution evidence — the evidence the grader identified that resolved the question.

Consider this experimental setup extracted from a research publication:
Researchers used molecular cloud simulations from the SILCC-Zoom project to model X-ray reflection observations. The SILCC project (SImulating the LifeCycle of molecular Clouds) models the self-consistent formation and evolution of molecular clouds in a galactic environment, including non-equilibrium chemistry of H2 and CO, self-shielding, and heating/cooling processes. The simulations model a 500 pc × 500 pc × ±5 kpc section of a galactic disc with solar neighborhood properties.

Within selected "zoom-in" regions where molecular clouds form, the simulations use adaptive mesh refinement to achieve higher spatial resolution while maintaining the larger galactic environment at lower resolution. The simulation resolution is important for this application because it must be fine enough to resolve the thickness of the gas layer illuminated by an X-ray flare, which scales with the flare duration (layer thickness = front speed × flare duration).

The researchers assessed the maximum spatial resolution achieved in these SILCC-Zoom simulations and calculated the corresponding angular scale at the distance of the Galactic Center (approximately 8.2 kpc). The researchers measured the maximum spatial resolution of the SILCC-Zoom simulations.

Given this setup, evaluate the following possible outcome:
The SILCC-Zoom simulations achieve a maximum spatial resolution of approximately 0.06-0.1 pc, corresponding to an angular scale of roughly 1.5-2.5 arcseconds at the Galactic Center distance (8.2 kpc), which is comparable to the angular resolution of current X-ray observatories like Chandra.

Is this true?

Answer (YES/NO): NO